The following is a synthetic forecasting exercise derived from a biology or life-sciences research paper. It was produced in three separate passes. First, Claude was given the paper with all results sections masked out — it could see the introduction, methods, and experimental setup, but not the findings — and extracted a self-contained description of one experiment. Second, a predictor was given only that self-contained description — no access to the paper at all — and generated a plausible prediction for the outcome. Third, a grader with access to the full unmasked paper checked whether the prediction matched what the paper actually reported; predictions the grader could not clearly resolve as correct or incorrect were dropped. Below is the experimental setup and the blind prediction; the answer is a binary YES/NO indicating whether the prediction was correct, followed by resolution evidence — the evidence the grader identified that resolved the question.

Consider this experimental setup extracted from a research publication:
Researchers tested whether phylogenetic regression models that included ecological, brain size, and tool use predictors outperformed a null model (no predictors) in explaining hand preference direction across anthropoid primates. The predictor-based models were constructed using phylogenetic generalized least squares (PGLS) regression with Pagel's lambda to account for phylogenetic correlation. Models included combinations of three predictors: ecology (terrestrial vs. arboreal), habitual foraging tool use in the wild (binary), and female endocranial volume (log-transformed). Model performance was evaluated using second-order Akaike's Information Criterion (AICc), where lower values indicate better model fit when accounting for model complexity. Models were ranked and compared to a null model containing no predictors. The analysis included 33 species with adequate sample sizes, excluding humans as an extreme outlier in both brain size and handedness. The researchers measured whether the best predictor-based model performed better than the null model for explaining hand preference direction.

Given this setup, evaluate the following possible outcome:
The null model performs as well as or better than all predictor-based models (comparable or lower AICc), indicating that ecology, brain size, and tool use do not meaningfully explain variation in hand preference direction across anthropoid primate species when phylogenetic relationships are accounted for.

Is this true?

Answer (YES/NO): YES